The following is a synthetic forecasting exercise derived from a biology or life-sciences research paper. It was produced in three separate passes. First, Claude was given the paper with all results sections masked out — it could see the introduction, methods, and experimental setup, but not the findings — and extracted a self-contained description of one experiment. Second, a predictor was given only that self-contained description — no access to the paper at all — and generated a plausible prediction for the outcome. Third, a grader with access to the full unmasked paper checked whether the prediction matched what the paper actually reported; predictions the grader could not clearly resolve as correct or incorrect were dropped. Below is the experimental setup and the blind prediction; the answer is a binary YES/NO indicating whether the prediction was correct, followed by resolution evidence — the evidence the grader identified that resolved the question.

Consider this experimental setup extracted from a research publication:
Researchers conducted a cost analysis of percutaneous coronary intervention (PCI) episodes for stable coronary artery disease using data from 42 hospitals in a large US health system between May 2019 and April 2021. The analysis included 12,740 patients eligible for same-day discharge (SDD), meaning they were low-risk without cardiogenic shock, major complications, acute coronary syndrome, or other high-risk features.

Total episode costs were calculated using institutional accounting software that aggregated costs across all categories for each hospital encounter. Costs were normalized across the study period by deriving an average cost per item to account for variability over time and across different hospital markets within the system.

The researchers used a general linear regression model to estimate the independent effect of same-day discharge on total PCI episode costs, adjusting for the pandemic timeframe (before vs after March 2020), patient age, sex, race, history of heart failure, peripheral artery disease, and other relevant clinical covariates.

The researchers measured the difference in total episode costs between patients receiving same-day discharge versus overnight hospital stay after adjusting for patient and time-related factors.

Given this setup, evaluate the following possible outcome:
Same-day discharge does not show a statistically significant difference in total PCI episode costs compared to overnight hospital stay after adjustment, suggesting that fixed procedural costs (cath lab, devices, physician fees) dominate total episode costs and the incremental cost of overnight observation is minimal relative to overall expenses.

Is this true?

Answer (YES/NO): NO